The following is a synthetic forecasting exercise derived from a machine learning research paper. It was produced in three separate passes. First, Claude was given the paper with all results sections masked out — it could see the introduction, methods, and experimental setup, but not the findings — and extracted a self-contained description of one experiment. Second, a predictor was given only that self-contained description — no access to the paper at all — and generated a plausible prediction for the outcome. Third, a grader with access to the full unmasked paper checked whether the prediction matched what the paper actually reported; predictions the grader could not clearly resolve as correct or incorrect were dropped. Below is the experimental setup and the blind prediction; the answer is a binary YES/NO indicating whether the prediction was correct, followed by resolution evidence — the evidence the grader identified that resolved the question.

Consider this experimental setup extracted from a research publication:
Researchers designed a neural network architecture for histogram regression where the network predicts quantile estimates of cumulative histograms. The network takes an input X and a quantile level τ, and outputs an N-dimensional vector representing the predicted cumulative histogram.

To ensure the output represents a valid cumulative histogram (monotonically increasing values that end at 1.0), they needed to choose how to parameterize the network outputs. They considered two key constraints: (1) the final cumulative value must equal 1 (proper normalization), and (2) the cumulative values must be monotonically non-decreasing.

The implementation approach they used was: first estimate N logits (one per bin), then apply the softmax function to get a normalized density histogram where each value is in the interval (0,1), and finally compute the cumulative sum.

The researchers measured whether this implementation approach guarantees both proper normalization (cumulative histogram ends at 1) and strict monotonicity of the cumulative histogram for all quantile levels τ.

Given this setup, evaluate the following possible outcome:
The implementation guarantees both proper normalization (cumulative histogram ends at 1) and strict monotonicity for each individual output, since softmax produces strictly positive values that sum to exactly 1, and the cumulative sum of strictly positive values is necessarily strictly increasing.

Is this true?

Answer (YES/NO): YES